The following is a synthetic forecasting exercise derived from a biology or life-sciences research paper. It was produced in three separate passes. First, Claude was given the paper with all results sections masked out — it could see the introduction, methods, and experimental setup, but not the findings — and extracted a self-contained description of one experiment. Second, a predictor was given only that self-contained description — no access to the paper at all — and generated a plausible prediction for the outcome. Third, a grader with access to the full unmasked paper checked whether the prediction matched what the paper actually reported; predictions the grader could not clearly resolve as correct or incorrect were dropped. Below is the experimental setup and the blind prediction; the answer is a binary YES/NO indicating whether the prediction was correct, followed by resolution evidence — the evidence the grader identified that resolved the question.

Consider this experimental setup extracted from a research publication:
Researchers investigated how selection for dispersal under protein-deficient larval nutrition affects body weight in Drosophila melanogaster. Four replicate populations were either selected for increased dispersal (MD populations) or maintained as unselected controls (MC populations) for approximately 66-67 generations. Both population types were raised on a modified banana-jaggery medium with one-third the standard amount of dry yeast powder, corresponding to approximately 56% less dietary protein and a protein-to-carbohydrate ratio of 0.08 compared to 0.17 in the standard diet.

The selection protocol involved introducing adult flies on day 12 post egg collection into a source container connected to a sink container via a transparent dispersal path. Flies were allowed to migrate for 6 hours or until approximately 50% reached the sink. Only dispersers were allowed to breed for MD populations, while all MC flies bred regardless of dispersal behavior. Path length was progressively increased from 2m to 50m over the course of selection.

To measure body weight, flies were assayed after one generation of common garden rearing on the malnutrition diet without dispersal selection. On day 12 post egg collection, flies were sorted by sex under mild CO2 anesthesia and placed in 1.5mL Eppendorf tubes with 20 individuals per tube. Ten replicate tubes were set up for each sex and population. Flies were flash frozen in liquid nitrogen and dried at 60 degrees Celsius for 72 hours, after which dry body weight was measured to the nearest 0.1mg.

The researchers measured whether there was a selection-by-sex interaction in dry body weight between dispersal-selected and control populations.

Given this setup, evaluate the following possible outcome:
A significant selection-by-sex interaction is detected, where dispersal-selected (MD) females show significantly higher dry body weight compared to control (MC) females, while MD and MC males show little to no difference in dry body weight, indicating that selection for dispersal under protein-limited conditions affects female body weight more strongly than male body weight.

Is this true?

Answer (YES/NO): NO